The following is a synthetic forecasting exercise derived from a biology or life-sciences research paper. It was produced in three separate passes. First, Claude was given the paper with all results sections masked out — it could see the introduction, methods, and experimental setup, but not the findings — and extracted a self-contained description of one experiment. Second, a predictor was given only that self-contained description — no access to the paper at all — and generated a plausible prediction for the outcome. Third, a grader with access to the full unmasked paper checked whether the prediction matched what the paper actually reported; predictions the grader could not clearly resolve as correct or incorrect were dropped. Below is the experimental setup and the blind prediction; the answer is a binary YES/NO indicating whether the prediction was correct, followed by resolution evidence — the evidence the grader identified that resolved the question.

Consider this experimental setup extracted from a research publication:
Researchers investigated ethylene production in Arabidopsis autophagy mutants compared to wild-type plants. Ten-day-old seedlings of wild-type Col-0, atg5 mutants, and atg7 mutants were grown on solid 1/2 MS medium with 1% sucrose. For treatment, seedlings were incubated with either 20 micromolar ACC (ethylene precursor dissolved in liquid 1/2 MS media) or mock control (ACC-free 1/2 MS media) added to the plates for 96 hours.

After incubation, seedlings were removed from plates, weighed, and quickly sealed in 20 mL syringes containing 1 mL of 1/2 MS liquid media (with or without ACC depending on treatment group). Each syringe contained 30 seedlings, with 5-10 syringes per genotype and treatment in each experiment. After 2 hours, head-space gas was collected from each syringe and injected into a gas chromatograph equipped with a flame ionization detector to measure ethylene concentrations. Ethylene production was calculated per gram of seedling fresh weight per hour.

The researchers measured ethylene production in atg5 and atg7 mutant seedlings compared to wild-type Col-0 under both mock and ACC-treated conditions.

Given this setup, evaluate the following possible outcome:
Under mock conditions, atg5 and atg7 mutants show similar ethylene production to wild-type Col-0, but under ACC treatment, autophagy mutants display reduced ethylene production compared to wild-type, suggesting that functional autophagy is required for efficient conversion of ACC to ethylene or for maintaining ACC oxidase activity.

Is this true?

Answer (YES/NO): NO